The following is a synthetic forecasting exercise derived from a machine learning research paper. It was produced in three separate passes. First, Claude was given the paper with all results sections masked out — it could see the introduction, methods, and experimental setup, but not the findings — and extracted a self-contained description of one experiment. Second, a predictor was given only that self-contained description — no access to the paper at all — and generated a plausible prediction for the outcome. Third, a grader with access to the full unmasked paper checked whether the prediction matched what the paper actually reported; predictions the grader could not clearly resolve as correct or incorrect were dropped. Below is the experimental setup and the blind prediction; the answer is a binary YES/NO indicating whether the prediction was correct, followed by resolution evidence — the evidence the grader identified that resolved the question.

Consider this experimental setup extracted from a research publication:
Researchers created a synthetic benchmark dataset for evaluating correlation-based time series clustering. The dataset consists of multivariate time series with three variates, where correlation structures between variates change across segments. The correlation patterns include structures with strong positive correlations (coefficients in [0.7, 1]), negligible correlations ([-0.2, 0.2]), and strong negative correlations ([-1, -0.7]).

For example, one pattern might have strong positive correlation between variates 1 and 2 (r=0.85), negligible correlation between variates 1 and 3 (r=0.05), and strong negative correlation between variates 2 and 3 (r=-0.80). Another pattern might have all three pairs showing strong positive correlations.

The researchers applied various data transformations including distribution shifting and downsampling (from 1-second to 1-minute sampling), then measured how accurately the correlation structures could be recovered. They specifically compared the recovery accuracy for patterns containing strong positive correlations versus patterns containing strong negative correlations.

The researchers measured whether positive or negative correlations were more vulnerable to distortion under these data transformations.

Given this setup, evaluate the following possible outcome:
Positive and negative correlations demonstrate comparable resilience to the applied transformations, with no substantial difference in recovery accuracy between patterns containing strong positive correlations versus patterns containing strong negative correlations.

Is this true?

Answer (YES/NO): NO